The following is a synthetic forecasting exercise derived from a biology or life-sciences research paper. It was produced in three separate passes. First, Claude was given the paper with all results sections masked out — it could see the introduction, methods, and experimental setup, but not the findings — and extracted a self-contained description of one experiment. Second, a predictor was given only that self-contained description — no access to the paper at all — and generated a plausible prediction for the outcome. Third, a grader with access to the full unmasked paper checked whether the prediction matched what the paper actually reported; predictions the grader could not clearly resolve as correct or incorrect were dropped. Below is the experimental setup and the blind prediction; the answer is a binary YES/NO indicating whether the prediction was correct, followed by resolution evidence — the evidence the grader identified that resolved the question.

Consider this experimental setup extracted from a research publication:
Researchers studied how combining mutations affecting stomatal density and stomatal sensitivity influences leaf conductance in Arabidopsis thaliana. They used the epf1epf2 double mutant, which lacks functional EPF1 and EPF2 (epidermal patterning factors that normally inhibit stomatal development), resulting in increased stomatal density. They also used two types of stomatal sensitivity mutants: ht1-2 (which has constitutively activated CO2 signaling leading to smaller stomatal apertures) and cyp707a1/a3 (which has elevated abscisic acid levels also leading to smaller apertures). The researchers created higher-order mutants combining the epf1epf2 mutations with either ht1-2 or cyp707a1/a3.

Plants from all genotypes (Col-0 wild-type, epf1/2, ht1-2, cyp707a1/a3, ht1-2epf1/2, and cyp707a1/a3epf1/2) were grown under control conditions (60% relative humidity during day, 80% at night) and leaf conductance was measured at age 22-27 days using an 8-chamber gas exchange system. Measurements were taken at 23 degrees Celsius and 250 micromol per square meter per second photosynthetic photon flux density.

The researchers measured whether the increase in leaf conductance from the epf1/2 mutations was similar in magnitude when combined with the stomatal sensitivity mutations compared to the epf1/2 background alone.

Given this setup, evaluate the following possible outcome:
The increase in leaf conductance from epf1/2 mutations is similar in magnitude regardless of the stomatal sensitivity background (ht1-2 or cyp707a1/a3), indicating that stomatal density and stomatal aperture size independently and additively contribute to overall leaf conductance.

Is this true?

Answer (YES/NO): NO